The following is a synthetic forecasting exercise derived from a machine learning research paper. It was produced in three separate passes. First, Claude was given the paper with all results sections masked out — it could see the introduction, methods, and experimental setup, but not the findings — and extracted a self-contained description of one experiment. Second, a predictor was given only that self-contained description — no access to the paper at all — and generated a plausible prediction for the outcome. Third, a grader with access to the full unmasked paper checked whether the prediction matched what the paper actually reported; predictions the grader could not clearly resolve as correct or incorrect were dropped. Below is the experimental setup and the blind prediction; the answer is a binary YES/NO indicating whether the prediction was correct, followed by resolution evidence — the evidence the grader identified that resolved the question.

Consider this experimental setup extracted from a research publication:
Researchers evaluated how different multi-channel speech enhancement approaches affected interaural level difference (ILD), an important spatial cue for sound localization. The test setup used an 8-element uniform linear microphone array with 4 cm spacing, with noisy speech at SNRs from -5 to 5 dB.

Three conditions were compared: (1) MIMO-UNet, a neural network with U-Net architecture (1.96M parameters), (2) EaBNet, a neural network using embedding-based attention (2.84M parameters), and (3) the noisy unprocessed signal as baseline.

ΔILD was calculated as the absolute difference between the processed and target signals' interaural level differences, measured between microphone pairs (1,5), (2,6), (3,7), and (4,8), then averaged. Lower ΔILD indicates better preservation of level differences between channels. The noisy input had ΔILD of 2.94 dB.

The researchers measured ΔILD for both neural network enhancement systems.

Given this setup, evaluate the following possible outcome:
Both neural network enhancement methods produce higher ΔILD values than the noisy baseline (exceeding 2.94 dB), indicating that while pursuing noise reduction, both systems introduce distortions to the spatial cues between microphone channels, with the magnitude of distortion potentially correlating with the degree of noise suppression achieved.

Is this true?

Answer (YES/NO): NO